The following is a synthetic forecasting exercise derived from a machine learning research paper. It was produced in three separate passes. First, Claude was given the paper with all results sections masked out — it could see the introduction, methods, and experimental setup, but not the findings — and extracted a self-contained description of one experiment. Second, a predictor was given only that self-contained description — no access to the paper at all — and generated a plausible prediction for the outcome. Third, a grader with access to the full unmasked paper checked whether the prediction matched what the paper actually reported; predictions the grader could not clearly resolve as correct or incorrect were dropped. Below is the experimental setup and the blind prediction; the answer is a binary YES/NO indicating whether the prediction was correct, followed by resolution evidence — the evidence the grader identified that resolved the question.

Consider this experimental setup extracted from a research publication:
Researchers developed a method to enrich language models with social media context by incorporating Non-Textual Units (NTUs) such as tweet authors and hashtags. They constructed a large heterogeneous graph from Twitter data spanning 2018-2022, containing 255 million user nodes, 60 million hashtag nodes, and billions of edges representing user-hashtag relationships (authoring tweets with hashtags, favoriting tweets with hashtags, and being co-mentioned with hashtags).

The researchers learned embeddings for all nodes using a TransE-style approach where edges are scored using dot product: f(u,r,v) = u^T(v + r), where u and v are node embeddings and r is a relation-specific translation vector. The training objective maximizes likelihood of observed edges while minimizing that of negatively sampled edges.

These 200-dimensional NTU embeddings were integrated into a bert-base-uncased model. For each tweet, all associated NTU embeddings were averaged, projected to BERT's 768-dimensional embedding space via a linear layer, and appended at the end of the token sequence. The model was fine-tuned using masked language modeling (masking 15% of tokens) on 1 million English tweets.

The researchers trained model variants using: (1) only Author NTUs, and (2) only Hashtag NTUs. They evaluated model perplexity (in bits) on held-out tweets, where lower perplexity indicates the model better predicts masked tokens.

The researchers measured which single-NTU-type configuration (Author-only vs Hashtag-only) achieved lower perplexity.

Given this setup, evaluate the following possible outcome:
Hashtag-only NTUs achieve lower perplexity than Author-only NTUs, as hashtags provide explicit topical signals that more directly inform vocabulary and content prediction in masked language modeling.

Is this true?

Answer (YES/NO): YES